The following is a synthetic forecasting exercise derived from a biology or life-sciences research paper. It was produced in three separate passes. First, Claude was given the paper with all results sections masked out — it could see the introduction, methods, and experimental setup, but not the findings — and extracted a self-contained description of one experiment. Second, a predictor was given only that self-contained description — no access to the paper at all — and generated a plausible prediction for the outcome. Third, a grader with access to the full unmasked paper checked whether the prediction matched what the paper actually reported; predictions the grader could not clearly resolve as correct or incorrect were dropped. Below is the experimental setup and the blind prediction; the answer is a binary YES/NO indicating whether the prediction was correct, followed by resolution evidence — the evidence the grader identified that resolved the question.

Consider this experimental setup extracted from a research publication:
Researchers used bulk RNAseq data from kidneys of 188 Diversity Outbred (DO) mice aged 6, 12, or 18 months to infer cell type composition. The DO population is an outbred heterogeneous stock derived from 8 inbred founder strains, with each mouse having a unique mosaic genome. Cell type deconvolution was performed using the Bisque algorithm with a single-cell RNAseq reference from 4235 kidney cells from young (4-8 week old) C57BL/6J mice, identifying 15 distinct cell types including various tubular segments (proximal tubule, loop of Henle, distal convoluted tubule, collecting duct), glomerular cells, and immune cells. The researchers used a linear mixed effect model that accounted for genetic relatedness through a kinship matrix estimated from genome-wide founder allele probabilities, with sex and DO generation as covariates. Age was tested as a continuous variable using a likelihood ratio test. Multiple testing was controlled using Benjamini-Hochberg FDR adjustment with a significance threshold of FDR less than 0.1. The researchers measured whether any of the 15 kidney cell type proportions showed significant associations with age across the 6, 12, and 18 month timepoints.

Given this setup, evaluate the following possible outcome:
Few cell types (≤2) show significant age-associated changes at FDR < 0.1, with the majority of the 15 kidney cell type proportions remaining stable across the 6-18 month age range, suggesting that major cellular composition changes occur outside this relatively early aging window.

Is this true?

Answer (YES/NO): NO